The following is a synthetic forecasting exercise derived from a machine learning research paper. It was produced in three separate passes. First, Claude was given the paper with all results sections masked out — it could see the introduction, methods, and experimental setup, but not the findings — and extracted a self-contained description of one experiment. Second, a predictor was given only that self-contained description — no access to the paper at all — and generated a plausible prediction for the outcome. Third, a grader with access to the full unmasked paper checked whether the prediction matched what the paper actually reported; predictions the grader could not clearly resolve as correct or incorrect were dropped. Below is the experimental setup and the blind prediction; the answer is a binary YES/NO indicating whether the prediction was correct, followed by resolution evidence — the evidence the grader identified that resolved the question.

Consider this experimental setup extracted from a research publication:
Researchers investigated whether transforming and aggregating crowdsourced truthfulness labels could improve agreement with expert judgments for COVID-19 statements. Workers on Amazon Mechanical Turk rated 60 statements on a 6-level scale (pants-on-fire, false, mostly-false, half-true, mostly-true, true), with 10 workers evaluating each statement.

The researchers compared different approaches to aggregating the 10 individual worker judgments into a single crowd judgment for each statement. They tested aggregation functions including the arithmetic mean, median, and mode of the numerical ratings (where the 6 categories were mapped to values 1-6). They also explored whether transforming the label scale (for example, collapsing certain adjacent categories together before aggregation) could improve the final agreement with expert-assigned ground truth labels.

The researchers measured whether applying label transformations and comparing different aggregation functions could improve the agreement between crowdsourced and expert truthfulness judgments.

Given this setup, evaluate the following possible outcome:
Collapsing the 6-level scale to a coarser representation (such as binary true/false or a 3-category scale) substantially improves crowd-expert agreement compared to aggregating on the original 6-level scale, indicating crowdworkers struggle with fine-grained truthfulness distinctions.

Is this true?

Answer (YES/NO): YES